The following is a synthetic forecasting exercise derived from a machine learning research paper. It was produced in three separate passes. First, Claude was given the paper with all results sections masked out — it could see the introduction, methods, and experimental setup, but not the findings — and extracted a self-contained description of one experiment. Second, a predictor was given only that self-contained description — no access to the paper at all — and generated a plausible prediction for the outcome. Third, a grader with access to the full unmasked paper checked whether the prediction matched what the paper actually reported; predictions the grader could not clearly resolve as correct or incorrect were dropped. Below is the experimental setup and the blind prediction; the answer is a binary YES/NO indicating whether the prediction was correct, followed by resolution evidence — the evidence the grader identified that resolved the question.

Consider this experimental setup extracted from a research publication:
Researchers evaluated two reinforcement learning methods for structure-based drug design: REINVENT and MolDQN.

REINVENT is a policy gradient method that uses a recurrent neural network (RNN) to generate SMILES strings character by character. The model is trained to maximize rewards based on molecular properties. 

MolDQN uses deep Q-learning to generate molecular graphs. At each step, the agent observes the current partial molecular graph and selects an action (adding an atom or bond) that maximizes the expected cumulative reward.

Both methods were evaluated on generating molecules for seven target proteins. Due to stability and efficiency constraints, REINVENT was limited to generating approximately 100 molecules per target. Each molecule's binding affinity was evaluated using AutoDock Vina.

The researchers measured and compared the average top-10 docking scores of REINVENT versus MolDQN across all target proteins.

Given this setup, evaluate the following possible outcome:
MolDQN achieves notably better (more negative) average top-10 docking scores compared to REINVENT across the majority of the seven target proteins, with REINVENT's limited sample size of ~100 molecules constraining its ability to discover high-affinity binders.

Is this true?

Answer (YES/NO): NO